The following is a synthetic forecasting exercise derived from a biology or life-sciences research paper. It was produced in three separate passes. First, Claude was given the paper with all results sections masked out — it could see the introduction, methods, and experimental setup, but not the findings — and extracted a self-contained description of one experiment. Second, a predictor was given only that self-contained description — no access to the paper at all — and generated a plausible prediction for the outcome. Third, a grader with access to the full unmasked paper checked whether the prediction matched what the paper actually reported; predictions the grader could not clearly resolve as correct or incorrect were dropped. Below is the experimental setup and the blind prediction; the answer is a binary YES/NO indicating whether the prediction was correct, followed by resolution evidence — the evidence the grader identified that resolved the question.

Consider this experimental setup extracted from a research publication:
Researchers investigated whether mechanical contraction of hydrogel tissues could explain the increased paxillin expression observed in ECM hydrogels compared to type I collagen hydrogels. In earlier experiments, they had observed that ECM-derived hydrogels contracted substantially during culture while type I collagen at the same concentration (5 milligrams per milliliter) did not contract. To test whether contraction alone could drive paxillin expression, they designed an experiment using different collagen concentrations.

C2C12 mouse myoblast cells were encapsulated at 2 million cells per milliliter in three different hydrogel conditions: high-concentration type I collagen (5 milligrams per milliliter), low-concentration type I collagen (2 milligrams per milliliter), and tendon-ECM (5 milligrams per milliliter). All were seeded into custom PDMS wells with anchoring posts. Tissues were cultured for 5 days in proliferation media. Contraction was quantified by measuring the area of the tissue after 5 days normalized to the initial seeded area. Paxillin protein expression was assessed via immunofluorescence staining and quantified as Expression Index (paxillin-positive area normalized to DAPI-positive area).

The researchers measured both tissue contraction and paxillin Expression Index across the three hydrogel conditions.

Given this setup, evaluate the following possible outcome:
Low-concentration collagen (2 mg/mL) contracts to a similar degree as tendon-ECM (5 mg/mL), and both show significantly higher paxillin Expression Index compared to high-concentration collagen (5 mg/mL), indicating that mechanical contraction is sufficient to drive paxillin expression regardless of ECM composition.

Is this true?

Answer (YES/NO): NO